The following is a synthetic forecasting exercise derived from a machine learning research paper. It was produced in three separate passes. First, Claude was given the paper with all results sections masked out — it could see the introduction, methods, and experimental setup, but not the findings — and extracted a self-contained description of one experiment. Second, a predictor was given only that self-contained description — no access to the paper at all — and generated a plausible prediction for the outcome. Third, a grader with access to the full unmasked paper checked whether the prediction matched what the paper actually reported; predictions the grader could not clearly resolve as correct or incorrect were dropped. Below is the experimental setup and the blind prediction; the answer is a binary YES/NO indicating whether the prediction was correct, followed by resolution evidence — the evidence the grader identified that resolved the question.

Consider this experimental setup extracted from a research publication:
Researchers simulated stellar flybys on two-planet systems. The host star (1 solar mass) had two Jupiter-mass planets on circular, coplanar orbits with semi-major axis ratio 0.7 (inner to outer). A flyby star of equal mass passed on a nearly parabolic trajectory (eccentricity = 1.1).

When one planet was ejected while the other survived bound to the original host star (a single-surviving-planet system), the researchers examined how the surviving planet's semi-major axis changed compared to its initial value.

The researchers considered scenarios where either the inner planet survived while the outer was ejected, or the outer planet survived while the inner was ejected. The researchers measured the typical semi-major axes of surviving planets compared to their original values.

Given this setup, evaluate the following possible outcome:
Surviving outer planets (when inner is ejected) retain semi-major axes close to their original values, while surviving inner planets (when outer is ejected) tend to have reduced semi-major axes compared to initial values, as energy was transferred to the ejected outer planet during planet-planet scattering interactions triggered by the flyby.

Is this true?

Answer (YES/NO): NO